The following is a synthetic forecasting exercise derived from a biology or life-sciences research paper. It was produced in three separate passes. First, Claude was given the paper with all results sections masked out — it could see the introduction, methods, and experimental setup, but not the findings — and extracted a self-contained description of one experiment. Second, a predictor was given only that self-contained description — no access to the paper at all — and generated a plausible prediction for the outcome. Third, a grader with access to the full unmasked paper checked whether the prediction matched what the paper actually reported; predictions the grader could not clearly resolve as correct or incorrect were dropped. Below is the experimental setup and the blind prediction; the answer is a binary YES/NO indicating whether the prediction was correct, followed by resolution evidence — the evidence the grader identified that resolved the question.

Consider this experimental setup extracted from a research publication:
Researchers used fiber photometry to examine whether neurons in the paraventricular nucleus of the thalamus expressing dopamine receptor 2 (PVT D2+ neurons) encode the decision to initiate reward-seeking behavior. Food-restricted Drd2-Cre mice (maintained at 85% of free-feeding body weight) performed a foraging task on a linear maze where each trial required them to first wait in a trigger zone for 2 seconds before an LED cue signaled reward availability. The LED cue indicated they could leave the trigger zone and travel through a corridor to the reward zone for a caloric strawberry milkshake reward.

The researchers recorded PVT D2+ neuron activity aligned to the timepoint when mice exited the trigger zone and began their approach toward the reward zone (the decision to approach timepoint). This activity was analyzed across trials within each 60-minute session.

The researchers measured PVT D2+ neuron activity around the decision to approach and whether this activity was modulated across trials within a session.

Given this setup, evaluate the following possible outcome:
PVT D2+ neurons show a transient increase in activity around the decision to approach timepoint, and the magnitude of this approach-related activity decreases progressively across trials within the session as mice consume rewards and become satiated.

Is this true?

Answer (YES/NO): YES